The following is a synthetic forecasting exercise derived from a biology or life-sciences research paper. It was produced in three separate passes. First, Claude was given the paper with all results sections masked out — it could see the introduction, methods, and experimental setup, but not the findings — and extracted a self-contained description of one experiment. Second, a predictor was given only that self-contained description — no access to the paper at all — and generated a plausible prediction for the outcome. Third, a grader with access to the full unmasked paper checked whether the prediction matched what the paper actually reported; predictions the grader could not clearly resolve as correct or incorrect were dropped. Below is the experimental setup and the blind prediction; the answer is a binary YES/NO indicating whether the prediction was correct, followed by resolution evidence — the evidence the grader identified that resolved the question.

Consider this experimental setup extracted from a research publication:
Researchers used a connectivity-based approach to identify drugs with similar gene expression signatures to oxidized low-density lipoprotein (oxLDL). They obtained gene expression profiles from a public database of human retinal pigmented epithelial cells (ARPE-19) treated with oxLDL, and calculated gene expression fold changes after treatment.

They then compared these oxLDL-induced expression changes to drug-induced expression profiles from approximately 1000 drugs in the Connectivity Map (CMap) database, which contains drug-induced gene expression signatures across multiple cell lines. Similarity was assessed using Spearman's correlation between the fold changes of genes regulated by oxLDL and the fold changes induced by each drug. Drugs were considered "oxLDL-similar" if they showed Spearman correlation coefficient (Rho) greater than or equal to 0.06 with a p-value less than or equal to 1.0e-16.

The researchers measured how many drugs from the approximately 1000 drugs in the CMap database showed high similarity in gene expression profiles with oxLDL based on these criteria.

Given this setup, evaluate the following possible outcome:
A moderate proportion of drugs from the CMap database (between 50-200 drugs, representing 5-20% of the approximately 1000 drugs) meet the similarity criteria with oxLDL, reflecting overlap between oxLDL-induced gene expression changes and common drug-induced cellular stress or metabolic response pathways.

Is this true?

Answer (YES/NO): YES